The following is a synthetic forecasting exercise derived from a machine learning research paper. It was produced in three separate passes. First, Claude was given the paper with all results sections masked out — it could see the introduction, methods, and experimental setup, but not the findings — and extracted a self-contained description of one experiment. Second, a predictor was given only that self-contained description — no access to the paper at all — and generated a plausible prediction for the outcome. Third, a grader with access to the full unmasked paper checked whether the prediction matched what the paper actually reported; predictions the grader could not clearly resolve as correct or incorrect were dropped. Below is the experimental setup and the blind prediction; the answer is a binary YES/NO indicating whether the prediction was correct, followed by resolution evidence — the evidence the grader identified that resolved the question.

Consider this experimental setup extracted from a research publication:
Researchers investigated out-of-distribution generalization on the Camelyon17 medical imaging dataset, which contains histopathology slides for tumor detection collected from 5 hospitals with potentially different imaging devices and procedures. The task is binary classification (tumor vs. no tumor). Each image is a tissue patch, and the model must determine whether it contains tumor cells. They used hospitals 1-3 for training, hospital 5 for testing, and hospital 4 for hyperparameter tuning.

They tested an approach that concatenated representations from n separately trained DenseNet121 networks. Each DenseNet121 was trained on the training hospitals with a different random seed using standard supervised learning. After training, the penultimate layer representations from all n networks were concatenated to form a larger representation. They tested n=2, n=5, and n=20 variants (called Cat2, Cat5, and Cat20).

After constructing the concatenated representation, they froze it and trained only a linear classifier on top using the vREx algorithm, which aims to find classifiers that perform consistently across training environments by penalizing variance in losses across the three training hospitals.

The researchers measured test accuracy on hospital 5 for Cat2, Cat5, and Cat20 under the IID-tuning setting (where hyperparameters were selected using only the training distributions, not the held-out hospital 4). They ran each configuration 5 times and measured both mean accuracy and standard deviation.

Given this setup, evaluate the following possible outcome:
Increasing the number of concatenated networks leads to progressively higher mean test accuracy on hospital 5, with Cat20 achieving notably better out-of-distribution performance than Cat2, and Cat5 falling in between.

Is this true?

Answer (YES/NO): YES